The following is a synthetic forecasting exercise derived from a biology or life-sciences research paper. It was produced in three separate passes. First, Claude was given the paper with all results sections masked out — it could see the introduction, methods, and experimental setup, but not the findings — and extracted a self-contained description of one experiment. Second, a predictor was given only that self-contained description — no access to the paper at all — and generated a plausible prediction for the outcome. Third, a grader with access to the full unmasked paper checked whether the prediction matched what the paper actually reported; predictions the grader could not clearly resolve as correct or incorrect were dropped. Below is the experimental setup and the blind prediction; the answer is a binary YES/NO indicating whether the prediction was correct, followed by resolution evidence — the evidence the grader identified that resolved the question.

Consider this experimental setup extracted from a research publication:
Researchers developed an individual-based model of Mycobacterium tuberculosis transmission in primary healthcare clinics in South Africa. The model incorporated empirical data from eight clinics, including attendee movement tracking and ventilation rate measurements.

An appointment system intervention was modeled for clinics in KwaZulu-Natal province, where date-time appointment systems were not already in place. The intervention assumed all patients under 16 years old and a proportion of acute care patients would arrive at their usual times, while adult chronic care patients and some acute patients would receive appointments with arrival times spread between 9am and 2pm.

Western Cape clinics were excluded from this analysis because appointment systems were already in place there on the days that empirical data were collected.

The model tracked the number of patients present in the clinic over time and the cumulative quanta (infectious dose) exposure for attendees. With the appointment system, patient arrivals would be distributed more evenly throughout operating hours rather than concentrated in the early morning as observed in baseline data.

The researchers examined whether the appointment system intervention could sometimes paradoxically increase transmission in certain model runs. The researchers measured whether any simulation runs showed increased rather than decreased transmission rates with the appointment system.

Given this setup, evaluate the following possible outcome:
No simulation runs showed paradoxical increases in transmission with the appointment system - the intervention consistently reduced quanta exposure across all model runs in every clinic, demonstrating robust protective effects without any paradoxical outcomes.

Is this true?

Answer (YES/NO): NO